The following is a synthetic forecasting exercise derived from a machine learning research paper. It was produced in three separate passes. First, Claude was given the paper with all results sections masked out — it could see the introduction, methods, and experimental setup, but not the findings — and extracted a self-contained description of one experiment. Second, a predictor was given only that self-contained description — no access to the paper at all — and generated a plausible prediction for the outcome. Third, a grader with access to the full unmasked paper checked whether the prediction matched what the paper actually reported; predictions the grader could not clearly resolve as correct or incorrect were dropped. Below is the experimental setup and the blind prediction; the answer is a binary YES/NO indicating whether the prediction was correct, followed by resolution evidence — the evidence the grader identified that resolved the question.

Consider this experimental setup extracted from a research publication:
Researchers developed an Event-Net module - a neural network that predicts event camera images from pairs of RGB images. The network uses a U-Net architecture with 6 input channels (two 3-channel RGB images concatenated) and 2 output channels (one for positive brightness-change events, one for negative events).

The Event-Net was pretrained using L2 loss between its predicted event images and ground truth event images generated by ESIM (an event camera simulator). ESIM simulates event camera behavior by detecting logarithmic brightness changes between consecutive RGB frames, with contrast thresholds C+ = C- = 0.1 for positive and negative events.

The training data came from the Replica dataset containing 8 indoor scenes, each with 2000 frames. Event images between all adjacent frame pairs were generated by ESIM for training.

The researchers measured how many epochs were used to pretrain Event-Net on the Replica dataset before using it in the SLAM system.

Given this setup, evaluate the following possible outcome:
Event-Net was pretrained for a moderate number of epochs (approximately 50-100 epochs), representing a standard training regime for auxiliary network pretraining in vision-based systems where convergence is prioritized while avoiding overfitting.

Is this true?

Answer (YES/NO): NO